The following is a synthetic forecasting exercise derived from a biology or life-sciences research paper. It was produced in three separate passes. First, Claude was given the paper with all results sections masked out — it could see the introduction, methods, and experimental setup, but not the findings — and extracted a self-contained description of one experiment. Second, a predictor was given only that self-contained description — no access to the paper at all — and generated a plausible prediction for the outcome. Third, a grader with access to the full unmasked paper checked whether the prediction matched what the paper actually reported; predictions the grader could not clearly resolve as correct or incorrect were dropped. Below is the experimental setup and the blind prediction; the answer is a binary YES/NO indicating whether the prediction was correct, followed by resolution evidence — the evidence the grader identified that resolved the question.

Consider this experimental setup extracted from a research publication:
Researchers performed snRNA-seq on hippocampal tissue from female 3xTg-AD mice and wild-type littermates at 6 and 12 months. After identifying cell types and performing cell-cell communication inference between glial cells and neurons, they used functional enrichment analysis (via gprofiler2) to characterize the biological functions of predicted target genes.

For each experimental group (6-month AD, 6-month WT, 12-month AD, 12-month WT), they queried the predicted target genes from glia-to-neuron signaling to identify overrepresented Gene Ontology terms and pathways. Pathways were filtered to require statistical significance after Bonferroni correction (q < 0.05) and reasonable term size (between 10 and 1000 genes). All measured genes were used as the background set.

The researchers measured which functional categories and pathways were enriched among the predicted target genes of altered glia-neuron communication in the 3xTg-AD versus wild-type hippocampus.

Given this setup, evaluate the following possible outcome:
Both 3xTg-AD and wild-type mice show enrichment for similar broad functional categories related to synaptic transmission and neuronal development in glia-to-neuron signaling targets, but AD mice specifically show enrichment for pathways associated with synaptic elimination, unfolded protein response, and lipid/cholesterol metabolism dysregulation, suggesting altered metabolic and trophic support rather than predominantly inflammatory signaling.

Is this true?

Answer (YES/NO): NO